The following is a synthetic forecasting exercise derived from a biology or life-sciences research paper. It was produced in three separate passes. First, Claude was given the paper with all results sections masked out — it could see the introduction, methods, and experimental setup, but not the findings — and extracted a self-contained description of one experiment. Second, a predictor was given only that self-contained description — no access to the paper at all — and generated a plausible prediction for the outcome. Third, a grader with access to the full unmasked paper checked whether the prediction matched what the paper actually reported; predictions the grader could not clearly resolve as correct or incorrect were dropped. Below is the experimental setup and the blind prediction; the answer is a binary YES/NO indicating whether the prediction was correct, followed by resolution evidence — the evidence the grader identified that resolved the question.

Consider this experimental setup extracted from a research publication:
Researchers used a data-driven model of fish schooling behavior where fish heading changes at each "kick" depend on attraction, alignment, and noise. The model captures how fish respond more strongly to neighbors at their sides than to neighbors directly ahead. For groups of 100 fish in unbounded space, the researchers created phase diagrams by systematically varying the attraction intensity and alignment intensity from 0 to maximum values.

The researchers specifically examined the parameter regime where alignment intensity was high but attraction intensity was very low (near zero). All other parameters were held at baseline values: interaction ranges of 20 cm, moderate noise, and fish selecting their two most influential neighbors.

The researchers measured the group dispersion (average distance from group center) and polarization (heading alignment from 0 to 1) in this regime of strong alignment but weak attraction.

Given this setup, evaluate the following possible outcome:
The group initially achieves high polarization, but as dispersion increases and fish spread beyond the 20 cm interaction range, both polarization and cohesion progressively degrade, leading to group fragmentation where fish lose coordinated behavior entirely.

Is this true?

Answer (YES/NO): YES